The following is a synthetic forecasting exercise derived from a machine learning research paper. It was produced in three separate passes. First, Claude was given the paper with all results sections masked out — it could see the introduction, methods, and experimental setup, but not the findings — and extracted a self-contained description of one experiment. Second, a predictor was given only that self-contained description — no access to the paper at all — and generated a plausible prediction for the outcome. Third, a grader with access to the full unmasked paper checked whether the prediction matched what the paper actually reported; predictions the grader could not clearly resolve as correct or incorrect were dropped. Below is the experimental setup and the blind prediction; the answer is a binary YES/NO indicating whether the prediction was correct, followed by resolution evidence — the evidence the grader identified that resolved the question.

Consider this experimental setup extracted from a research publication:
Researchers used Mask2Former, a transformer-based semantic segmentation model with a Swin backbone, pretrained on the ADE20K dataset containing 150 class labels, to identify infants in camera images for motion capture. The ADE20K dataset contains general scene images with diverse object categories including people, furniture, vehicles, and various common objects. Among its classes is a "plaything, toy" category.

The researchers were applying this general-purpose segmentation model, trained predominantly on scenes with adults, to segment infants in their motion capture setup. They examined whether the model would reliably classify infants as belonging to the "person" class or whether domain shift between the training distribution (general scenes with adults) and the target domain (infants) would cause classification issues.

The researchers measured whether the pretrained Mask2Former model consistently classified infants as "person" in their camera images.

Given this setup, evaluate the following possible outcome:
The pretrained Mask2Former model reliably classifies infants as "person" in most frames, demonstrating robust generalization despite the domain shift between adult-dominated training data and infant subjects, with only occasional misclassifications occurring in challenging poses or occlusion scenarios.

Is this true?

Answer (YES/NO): NO